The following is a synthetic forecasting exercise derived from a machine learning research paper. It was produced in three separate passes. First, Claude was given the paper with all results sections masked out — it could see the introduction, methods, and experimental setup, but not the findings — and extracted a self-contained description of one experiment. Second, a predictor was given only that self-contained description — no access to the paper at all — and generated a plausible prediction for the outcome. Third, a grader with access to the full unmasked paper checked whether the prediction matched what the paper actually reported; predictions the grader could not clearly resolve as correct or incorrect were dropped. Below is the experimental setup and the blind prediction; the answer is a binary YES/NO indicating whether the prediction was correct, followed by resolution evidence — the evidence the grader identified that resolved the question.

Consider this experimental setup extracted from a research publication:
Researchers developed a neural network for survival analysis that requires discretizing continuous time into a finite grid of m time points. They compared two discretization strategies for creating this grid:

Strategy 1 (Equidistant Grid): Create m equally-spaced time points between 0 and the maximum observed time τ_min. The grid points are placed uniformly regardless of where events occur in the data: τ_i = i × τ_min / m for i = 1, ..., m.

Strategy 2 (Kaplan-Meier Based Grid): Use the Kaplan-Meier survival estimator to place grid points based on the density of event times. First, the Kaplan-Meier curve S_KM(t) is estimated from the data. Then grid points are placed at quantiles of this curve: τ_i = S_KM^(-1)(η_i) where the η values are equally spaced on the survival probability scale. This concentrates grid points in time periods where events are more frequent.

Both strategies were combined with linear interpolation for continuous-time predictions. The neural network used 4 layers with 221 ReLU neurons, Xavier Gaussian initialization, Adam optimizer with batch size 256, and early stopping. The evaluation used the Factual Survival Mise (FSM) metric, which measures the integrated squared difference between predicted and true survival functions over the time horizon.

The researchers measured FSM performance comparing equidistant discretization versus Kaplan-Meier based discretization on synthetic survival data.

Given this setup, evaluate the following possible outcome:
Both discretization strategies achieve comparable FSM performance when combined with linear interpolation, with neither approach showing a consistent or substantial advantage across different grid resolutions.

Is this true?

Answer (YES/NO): NO